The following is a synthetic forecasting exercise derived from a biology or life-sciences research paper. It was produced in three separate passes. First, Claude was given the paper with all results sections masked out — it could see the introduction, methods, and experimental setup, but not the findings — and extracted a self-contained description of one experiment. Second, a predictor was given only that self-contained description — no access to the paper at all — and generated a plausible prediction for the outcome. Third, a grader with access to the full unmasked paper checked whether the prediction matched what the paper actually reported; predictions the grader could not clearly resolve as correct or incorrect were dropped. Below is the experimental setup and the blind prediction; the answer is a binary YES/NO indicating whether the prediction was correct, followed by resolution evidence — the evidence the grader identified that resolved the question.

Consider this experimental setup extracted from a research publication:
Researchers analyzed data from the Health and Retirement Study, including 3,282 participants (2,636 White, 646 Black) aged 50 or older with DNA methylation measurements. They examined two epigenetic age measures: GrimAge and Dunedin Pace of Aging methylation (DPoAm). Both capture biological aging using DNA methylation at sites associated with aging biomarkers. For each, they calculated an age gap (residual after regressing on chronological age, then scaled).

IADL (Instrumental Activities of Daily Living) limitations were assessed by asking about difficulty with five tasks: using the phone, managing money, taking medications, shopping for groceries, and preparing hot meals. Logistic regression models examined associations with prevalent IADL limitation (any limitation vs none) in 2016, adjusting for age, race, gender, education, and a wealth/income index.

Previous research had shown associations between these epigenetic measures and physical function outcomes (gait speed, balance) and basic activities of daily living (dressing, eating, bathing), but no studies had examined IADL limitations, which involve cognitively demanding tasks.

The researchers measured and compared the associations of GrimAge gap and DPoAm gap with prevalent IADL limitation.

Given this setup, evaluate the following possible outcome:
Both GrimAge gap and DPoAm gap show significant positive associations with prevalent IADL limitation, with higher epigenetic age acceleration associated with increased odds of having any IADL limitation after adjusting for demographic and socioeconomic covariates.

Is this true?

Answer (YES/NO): NO